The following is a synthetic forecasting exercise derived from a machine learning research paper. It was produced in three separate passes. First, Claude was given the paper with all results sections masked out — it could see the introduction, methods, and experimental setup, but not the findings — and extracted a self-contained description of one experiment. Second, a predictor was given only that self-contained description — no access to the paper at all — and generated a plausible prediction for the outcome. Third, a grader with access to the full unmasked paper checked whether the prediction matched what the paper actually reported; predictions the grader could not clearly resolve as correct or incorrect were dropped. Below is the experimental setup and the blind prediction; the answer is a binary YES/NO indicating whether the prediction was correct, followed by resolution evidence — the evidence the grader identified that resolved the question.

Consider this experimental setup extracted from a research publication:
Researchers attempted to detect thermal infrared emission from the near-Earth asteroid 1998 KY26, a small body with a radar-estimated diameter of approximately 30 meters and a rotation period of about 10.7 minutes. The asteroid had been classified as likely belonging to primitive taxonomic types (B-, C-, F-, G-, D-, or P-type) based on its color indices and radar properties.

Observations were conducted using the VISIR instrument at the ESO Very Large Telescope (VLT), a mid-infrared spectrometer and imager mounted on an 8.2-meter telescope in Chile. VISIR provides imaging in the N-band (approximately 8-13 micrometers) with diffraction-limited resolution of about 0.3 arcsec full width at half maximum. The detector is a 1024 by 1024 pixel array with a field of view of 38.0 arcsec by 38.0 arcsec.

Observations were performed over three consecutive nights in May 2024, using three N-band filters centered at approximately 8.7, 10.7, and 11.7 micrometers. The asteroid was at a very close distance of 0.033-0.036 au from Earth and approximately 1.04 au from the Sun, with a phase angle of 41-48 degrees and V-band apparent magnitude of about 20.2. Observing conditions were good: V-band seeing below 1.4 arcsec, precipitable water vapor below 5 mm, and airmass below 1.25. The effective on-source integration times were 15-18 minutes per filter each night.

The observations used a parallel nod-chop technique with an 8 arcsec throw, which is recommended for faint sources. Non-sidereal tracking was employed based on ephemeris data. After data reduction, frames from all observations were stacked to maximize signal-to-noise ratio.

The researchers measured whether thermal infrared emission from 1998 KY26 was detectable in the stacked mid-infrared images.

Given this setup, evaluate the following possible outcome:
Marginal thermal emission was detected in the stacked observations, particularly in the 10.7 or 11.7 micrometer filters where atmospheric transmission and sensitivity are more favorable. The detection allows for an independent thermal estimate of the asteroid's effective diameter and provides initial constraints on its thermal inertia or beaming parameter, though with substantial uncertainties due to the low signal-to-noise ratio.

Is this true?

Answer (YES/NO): NO